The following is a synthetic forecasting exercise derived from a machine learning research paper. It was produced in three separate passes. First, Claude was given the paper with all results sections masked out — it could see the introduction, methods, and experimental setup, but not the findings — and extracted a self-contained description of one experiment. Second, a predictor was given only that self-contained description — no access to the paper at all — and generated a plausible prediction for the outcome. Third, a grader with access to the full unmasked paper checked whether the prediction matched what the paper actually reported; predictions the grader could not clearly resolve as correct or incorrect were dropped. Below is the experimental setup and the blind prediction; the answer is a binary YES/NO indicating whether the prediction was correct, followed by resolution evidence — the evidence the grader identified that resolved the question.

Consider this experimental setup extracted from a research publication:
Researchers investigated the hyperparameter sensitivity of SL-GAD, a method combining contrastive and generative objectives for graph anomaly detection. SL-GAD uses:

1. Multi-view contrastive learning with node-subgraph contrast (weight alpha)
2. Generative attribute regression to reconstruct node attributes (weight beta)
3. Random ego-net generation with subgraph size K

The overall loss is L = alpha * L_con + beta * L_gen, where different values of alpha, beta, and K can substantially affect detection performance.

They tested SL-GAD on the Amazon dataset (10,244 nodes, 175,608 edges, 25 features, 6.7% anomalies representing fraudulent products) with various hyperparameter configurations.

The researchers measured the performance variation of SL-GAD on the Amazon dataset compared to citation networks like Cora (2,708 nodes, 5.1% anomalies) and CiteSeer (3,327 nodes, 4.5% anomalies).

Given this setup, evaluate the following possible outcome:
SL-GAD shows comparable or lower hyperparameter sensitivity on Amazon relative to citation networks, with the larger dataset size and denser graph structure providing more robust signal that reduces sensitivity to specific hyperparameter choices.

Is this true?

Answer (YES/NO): NO